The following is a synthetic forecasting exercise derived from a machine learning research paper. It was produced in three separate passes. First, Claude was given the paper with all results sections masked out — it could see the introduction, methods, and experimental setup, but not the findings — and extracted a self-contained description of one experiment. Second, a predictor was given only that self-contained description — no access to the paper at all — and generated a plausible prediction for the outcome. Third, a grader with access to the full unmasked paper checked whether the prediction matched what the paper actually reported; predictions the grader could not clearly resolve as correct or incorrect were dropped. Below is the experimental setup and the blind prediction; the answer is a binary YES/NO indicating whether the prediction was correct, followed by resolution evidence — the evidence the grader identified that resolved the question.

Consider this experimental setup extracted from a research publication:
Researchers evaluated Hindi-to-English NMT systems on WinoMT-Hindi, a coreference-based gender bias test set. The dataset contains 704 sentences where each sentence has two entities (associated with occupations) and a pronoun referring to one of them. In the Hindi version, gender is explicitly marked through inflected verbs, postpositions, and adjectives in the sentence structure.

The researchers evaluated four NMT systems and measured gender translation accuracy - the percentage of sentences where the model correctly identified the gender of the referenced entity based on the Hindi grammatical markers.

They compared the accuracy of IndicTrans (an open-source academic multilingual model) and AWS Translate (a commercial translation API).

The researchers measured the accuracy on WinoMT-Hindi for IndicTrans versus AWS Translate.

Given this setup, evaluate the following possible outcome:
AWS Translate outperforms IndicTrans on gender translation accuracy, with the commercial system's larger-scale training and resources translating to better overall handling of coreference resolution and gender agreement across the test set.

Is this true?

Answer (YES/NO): NO